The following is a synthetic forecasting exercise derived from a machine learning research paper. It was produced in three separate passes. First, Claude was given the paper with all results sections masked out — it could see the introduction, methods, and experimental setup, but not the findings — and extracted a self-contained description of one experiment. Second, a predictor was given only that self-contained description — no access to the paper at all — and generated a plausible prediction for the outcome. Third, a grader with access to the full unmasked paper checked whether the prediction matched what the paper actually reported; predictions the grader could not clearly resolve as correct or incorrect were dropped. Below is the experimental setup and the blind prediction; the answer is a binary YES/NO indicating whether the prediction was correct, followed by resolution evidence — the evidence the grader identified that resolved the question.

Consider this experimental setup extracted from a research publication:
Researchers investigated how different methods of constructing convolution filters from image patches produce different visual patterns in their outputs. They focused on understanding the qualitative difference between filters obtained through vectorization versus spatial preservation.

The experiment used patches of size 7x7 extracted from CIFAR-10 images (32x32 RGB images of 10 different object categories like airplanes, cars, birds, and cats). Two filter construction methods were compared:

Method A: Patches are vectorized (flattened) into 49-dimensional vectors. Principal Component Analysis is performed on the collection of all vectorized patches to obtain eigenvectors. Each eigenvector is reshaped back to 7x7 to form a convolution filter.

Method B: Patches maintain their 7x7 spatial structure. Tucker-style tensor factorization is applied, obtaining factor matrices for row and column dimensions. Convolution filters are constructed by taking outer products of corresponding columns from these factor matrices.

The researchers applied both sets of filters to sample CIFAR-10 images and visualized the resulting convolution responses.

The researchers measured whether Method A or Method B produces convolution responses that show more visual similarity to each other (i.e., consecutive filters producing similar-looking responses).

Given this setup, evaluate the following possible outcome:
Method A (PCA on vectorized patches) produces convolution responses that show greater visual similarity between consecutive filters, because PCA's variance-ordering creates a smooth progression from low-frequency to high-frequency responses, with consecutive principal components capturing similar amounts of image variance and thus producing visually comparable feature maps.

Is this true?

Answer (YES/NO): NO